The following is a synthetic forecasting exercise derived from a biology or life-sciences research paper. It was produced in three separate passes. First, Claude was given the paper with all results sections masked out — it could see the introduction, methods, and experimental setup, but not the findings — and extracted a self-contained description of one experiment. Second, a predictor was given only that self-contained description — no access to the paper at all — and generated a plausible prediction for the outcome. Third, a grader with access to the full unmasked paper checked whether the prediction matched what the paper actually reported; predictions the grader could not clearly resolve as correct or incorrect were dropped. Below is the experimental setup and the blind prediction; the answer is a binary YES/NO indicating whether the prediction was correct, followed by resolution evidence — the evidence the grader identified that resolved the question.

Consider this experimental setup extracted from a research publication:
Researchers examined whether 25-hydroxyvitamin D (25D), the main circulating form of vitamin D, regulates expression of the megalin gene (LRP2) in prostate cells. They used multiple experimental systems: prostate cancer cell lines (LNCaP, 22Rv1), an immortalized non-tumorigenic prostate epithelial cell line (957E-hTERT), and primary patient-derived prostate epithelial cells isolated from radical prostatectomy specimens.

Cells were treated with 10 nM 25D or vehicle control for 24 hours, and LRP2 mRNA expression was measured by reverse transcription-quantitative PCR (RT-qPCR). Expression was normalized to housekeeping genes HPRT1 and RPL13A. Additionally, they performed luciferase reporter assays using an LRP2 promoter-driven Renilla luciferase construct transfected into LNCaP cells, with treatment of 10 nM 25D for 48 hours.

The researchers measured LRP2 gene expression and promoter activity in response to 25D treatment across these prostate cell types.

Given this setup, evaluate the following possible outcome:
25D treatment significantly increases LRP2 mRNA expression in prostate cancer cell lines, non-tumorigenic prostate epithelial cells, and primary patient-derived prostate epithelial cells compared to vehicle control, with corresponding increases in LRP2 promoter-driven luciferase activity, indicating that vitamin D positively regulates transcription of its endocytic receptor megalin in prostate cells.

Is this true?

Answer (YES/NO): NO